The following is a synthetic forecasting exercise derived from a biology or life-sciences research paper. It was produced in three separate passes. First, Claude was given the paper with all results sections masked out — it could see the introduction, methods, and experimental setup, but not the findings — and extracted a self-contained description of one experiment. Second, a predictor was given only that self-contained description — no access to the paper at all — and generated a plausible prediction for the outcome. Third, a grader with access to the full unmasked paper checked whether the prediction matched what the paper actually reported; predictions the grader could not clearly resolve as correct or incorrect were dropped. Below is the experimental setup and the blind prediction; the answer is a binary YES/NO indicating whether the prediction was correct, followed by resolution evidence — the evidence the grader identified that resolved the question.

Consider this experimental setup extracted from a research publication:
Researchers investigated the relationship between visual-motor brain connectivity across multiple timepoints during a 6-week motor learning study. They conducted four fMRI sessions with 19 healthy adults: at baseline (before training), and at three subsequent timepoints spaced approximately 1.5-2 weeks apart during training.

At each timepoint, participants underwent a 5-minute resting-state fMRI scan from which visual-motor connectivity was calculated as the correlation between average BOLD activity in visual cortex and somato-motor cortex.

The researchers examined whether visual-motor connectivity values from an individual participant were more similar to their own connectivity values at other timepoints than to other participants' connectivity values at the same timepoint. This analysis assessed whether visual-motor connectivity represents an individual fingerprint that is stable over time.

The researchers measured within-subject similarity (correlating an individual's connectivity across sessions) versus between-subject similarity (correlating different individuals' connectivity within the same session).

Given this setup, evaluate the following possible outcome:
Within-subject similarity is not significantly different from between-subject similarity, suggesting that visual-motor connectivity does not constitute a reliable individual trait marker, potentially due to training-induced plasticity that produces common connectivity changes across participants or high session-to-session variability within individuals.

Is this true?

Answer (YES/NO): NO